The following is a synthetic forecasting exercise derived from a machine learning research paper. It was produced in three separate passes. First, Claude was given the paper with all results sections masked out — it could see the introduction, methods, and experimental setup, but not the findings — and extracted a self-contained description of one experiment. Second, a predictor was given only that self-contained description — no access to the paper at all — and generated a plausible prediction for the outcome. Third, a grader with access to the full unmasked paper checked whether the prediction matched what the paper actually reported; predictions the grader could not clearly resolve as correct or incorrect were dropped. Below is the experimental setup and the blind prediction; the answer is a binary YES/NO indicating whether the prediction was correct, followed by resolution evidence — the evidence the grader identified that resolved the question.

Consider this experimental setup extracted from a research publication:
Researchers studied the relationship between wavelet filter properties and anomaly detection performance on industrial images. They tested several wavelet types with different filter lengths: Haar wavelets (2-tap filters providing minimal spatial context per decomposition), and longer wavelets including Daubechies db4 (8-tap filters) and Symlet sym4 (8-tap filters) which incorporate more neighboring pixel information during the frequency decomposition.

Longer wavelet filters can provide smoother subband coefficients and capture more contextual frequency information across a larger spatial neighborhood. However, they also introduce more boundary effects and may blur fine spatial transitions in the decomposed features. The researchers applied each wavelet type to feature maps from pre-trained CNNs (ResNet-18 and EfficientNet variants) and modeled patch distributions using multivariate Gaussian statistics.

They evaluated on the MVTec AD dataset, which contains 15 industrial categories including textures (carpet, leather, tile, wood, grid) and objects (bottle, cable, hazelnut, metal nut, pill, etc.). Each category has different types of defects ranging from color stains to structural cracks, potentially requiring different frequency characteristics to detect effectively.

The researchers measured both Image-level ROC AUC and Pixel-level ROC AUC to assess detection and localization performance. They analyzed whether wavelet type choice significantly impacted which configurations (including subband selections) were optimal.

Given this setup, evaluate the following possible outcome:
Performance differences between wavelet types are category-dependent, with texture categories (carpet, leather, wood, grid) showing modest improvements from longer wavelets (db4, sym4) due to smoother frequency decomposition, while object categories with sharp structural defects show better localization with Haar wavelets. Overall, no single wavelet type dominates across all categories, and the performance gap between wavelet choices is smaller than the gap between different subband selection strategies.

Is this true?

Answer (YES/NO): NO